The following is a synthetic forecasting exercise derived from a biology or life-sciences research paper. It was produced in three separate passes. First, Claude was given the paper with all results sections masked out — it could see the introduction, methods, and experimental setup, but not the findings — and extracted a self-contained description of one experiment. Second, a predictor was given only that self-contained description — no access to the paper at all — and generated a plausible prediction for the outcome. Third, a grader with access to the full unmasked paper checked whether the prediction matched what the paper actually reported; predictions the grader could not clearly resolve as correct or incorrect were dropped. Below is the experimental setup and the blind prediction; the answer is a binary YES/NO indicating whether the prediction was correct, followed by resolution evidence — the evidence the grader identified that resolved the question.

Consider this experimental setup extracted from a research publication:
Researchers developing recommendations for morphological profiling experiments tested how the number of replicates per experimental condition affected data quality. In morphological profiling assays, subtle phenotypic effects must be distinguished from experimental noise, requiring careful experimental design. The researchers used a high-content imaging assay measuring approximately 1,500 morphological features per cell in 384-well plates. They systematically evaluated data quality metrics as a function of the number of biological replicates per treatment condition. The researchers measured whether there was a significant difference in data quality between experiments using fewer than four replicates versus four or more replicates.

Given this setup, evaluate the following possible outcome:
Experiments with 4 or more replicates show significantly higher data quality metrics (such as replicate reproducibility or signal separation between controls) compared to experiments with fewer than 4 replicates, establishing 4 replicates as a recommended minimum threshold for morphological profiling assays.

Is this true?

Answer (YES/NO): YES